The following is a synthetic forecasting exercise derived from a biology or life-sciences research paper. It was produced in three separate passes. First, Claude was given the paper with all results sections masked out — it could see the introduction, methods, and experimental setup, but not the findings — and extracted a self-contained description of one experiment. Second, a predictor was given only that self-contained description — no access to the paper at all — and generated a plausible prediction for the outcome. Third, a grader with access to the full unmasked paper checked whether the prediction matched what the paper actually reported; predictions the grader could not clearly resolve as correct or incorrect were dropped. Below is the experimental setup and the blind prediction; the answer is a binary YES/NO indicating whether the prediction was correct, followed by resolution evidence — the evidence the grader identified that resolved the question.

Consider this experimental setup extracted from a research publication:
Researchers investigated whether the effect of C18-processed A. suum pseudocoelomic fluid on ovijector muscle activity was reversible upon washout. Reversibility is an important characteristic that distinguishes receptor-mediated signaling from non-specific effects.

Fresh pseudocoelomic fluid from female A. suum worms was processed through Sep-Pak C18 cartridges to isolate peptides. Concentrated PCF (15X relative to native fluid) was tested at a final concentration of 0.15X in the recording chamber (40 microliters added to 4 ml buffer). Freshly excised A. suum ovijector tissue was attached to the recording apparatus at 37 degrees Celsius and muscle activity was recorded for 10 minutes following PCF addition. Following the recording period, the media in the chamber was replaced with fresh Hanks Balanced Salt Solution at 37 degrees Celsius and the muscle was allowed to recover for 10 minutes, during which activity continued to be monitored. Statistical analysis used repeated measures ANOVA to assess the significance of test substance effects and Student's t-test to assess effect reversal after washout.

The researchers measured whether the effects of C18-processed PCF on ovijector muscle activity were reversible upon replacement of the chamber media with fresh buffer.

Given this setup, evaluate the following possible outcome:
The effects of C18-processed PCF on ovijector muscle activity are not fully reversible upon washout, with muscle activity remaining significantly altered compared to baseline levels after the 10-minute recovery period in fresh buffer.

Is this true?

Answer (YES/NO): NO